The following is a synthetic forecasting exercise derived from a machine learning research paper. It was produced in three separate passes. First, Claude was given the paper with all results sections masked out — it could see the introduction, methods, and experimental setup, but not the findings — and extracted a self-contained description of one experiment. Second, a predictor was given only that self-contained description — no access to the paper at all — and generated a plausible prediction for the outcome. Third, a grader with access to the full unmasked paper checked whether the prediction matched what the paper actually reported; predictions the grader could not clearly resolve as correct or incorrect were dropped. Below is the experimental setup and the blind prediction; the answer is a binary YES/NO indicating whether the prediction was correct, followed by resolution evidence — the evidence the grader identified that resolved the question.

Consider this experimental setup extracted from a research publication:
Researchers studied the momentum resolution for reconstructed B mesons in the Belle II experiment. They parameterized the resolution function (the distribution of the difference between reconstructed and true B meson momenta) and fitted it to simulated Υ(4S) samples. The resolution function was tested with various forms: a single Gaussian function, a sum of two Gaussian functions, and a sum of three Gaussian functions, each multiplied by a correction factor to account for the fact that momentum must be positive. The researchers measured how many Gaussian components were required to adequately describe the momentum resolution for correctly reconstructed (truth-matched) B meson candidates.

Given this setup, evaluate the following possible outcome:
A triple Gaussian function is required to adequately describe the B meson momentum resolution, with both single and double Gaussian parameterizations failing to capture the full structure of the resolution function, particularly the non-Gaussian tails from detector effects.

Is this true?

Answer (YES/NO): YES